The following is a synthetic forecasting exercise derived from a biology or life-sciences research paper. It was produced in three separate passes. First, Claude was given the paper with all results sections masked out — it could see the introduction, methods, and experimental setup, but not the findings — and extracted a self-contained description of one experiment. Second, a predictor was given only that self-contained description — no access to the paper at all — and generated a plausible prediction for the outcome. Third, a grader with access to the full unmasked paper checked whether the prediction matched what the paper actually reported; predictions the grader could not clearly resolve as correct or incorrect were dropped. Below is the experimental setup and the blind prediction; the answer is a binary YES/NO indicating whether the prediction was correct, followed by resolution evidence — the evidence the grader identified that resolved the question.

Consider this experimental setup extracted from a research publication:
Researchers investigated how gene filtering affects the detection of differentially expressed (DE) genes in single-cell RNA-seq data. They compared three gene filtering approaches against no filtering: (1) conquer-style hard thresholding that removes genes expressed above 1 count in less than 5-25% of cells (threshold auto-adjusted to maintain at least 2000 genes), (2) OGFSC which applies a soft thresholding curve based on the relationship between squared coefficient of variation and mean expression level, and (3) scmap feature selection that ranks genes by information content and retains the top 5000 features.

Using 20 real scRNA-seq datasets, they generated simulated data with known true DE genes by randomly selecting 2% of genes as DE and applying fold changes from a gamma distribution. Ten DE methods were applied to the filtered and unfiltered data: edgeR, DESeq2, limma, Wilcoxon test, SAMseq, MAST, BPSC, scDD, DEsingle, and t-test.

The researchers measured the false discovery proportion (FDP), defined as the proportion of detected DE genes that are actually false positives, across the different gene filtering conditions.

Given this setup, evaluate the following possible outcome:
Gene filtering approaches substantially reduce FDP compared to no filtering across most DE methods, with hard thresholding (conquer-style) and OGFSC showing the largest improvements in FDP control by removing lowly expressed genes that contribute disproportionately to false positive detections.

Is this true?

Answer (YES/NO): NO